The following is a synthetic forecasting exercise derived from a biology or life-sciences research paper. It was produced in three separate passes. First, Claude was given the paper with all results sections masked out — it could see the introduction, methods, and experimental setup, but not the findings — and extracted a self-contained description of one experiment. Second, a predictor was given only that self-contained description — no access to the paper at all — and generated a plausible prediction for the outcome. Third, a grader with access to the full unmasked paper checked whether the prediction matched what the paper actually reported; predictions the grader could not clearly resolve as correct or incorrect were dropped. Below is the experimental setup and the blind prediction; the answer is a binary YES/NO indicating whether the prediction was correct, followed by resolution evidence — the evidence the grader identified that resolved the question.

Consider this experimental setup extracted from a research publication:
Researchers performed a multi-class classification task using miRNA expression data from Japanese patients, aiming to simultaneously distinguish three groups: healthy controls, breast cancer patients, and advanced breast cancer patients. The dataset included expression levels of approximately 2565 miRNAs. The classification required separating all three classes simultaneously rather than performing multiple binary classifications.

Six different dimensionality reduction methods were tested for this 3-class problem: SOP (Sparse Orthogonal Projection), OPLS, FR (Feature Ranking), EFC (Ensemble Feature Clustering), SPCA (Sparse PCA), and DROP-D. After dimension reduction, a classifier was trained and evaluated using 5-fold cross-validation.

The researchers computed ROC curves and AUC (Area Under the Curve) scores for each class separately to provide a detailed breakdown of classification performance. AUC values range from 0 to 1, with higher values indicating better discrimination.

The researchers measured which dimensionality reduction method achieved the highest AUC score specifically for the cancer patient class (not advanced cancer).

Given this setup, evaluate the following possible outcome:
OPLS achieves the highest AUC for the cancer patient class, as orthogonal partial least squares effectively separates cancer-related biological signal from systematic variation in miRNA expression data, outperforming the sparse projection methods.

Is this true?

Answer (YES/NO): NO